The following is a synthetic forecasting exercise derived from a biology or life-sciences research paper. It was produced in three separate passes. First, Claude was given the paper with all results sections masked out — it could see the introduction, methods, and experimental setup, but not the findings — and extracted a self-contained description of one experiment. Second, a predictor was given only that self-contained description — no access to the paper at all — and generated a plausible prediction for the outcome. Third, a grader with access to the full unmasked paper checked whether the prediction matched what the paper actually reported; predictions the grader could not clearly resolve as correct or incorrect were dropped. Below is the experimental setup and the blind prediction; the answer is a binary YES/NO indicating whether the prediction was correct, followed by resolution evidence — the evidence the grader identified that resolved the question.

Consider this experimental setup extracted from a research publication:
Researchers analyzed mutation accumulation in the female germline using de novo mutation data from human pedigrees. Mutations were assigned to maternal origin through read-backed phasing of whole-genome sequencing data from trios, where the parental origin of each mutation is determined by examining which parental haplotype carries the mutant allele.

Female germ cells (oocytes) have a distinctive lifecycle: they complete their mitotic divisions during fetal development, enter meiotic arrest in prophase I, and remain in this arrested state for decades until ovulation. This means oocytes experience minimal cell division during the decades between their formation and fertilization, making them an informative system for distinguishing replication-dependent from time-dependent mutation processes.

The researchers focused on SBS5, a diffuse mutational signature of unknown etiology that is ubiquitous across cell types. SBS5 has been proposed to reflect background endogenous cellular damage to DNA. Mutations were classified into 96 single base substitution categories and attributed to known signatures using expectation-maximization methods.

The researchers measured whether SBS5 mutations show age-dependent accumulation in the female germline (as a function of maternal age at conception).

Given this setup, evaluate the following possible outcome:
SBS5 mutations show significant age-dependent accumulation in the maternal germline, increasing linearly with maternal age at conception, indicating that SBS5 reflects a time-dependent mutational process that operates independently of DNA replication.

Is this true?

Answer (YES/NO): YES